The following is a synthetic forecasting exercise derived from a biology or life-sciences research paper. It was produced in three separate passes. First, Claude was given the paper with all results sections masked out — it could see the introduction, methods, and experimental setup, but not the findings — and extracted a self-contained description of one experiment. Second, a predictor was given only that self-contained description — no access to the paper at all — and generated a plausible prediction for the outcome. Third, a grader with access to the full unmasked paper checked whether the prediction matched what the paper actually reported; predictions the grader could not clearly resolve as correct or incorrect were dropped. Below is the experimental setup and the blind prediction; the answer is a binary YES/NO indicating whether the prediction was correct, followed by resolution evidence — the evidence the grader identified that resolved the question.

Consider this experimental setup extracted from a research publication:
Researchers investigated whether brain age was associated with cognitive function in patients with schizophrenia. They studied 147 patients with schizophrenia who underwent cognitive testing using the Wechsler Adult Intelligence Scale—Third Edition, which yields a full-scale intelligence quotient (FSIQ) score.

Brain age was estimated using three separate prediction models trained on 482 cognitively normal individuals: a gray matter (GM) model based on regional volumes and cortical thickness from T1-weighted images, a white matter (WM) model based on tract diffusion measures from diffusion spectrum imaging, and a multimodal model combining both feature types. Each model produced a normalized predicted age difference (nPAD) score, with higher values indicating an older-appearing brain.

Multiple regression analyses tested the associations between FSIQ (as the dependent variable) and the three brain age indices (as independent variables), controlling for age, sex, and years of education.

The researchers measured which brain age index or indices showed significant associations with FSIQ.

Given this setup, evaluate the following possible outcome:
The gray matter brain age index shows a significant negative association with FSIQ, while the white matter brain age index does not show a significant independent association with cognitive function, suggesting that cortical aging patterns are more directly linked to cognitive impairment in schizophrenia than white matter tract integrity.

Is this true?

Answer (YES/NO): NO